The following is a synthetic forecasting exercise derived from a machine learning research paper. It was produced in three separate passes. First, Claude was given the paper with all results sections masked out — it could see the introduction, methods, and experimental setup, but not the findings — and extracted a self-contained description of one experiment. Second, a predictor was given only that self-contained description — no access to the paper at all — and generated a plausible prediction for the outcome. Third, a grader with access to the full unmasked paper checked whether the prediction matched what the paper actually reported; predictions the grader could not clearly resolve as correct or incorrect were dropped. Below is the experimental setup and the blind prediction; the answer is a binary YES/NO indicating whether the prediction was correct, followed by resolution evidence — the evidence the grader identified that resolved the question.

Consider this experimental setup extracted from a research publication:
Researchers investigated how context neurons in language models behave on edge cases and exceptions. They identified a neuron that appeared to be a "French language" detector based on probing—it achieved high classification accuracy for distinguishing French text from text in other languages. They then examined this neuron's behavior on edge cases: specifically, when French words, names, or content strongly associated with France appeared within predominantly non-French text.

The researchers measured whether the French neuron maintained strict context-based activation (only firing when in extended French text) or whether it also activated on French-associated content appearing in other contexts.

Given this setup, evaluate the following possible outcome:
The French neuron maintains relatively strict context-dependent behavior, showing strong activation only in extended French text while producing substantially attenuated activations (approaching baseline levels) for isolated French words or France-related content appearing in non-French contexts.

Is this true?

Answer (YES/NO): NO